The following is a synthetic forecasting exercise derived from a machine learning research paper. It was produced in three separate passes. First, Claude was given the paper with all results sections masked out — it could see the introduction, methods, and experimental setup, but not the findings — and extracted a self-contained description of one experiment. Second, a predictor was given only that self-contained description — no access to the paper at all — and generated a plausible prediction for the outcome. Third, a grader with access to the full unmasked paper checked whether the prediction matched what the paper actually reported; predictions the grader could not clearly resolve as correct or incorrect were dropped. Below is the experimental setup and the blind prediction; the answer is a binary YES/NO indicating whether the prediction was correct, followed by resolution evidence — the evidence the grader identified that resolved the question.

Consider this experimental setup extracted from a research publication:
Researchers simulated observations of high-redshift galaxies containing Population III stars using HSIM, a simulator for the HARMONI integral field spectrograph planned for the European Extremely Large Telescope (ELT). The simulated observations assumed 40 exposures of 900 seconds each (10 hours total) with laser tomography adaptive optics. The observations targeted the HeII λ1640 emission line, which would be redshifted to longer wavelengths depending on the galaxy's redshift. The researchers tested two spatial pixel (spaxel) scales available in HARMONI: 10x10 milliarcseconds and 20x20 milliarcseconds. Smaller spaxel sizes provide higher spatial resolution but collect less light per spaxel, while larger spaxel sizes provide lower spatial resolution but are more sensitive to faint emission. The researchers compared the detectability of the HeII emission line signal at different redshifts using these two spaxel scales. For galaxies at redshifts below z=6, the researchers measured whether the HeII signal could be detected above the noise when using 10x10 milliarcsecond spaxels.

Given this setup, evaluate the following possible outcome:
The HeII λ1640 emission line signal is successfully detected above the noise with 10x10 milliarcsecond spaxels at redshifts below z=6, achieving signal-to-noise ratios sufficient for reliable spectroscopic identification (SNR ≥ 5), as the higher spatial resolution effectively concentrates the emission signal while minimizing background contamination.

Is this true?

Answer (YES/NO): NO